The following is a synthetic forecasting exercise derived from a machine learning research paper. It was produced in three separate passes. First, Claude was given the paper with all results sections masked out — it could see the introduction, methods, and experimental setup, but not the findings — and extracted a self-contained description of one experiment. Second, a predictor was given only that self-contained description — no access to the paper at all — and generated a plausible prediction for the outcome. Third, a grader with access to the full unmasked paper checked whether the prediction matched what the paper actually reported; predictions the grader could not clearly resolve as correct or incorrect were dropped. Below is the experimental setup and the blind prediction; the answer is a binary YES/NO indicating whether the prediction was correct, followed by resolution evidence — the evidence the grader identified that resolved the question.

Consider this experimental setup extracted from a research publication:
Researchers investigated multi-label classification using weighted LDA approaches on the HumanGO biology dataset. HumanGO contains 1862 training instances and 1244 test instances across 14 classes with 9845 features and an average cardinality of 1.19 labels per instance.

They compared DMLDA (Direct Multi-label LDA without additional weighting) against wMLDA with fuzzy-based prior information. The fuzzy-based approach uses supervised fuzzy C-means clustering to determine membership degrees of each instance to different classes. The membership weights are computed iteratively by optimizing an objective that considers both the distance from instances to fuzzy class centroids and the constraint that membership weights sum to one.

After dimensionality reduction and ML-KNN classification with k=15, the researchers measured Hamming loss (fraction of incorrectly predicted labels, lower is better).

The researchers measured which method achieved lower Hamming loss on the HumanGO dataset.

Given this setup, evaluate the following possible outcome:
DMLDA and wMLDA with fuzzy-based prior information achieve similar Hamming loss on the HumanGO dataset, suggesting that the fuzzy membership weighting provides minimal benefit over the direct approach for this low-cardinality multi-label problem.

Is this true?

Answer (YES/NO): NO